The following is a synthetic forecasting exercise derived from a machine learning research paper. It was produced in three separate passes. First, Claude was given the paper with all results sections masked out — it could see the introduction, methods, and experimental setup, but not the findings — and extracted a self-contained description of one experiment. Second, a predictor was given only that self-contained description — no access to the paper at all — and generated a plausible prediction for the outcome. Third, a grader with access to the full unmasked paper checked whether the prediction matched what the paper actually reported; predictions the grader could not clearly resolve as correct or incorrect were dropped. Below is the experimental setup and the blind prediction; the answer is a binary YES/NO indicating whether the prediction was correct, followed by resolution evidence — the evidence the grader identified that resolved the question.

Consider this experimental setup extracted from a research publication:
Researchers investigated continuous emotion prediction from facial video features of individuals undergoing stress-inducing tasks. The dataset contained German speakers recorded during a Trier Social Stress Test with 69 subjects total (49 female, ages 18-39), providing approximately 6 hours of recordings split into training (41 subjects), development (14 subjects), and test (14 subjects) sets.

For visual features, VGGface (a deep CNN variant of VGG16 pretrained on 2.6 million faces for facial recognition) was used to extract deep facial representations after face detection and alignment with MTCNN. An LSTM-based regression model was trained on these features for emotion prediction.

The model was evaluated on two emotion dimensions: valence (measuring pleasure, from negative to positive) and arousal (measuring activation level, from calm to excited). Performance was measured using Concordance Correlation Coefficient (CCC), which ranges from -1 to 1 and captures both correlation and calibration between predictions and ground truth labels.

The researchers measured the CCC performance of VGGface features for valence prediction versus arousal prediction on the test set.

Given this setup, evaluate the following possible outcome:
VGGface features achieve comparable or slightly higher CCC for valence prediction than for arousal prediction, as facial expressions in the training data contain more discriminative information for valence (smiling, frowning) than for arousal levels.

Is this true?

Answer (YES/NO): NO